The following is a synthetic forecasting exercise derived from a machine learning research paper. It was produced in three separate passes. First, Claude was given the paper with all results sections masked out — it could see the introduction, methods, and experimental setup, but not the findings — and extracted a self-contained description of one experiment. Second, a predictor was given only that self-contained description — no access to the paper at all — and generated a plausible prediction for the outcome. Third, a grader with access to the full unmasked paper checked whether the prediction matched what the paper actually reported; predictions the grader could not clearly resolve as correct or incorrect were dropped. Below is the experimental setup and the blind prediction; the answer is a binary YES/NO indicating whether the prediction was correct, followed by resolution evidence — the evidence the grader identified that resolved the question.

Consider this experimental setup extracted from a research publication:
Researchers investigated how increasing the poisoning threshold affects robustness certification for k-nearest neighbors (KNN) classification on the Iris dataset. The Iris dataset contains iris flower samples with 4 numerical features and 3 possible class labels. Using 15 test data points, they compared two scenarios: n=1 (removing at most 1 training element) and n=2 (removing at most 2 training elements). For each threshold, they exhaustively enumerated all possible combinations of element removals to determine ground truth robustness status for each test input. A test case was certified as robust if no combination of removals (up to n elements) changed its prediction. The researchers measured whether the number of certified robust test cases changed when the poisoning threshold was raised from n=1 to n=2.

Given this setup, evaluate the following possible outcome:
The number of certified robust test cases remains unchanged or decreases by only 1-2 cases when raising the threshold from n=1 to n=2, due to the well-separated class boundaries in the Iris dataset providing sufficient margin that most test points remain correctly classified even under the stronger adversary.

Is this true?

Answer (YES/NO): YES